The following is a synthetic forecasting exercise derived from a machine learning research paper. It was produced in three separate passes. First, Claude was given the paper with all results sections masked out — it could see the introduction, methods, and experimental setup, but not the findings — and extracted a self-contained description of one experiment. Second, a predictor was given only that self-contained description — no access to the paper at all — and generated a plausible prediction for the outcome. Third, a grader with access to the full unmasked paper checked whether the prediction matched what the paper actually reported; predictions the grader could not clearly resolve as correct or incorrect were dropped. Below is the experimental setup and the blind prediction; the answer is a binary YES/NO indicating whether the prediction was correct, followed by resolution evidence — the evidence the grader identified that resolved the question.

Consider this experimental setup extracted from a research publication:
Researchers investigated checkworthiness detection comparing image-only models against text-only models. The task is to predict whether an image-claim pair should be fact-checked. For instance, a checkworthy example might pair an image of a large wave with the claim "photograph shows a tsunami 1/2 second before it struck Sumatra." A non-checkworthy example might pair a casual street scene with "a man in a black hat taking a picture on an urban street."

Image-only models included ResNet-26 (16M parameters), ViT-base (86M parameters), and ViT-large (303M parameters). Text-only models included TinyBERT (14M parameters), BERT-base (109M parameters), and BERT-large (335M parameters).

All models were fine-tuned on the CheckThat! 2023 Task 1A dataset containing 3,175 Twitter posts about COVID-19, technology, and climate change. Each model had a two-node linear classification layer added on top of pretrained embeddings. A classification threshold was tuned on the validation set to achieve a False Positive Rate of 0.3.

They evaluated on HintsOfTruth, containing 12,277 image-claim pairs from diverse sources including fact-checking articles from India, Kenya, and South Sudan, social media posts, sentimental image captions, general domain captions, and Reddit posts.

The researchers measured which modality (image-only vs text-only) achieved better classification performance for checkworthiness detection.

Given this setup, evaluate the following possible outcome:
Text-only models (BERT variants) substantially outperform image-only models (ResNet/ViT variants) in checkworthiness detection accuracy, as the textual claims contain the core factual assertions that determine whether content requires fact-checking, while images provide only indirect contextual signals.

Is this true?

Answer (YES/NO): YES